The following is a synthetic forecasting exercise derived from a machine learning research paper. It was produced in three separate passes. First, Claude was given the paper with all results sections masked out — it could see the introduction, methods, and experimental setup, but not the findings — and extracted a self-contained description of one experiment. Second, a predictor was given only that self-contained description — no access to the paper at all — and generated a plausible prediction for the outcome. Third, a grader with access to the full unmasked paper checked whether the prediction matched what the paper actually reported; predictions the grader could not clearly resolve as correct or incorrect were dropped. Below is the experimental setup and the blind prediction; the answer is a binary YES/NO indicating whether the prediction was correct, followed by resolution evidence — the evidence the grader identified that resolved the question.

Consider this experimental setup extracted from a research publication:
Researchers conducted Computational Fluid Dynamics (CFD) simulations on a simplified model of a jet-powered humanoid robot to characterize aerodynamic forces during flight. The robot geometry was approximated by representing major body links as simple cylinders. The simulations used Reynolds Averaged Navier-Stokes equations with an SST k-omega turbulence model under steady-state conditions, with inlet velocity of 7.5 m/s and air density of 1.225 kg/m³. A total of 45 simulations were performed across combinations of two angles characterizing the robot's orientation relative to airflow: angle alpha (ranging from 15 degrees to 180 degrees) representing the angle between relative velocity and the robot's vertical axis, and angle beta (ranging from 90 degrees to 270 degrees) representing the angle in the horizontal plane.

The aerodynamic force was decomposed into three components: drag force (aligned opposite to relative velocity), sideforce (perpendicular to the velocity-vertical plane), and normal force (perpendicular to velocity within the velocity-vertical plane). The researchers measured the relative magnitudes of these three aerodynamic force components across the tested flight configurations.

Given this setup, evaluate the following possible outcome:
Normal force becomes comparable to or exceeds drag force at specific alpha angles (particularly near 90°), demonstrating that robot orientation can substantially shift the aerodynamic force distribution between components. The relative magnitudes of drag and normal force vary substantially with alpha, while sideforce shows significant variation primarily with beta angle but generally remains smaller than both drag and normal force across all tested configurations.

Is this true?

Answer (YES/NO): NO